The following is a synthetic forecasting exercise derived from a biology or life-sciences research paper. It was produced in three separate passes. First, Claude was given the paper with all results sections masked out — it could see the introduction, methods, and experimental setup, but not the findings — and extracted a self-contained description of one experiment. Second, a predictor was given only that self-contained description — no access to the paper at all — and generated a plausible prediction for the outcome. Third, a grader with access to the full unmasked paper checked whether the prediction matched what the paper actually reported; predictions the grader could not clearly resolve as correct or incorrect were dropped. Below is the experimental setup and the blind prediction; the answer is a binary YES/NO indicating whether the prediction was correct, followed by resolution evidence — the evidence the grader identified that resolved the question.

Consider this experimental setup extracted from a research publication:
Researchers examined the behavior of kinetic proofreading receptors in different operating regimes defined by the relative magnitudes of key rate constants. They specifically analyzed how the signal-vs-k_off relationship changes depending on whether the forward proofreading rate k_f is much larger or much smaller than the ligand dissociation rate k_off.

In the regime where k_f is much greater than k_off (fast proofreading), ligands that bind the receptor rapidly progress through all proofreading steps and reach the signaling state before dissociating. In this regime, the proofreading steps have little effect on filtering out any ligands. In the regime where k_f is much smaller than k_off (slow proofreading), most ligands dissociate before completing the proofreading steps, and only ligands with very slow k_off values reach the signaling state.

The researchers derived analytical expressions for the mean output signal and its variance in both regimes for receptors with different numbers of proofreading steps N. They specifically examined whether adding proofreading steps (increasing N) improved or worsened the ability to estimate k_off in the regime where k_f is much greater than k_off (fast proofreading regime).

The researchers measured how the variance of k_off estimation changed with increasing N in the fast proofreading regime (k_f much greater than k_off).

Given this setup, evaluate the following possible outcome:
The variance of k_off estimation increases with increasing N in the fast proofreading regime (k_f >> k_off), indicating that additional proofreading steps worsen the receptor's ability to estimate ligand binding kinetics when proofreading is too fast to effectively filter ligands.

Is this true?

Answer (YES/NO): NO